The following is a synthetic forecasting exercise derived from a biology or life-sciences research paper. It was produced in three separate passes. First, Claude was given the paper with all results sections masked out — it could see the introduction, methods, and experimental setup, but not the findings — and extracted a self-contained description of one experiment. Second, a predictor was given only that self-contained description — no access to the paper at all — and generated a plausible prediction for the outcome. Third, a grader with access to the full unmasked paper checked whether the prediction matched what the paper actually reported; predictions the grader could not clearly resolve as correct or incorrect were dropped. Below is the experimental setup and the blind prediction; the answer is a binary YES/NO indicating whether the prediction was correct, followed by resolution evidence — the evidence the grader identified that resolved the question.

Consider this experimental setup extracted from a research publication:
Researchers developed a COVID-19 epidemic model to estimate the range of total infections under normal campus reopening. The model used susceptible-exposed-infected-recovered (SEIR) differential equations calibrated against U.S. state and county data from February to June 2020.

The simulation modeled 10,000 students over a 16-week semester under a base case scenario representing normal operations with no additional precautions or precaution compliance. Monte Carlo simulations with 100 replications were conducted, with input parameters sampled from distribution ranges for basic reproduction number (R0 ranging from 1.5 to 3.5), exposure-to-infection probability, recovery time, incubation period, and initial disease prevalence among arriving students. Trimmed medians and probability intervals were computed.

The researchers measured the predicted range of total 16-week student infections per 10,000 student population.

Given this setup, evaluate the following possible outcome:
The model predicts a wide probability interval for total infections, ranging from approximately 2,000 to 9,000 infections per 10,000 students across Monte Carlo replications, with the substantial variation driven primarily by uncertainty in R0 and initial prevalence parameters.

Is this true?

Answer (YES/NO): NO